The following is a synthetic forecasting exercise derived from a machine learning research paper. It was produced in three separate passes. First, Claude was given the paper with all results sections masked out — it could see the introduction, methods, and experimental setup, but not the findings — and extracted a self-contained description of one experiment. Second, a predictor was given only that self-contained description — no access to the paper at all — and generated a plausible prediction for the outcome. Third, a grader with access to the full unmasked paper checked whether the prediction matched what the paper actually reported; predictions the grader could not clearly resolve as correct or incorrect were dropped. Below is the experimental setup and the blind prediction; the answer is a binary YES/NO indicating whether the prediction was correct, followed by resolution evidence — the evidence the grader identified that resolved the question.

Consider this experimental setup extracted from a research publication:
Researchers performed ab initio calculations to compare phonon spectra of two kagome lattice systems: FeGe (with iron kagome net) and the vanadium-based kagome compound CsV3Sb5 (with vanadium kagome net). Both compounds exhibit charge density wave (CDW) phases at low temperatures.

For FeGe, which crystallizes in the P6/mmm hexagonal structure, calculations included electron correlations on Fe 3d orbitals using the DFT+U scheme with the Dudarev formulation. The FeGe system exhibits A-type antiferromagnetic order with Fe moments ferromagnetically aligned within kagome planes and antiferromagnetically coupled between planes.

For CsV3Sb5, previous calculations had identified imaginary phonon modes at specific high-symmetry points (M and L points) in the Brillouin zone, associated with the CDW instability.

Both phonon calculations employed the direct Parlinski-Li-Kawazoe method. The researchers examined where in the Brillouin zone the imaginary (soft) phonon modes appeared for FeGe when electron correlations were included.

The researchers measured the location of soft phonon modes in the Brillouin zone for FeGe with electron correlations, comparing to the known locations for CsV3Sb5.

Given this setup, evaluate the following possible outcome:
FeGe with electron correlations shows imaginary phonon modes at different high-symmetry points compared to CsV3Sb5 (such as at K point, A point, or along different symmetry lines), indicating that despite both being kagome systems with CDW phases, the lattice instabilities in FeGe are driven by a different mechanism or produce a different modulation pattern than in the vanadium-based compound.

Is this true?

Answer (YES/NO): YES